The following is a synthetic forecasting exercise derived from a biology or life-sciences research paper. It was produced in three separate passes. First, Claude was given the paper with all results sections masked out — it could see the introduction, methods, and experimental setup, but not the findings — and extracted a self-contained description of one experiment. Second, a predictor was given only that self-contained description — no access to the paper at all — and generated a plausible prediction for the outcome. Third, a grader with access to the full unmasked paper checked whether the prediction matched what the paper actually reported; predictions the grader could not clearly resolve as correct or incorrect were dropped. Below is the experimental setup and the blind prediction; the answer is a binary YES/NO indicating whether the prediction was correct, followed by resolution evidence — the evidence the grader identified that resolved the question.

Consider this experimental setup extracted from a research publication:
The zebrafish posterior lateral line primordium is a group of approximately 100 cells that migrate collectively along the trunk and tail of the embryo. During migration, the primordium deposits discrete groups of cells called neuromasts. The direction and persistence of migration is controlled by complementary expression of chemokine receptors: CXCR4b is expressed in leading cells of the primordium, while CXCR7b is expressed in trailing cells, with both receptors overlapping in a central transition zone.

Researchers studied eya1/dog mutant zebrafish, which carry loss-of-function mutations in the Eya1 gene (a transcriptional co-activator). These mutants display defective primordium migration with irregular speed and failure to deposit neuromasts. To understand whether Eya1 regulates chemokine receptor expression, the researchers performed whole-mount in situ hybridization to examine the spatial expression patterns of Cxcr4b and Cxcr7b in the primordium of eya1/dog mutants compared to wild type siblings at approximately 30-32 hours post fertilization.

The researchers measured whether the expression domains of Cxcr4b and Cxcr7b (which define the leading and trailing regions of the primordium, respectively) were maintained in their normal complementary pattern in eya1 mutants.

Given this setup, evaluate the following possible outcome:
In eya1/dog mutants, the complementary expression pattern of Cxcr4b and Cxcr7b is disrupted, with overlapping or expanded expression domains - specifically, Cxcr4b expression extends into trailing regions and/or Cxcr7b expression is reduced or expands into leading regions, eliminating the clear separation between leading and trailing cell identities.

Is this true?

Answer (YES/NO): NO